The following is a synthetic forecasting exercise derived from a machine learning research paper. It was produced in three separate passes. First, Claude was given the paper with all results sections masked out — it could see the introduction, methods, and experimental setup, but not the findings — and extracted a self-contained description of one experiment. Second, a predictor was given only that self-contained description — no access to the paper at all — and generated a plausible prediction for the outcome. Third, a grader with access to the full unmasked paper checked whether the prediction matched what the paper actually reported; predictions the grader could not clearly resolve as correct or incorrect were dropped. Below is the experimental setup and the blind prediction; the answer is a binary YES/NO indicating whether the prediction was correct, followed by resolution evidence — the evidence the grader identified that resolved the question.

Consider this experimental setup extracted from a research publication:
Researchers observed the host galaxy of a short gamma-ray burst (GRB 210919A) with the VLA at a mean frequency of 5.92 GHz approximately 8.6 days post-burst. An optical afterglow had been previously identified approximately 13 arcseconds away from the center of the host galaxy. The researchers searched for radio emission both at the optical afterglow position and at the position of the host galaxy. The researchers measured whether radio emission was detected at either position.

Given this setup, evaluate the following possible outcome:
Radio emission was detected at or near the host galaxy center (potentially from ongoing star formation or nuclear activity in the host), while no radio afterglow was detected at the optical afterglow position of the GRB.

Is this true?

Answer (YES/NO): YES